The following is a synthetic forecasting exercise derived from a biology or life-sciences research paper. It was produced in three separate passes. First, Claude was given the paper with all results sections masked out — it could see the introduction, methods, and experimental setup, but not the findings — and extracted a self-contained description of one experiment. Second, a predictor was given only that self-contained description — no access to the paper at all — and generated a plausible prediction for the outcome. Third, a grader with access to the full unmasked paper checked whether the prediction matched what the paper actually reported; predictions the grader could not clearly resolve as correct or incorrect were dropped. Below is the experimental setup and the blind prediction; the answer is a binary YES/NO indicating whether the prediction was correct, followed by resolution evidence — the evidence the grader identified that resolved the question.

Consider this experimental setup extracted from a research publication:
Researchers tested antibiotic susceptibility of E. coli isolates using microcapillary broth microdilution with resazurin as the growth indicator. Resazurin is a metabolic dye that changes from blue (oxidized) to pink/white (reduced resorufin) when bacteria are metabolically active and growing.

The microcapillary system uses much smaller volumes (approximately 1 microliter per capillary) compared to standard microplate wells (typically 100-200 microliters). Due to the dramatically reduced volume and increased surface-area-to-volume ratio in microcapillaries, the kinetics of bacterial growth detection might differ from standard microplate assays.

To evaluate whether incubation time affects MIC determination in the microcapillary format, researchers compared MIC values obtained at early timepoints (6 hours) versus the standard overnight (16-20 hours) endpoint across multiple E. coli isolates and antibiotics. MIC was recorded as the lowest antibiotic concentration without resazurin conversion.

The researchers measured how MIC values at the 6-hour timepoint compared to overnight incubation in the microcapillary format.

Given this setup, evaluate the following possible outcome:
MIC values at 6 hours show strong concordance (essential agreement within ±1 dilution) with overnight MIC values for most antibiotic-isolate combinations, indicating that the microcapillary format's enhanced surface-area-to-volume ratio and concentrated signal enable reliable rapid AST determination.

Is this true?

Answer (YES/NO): NO